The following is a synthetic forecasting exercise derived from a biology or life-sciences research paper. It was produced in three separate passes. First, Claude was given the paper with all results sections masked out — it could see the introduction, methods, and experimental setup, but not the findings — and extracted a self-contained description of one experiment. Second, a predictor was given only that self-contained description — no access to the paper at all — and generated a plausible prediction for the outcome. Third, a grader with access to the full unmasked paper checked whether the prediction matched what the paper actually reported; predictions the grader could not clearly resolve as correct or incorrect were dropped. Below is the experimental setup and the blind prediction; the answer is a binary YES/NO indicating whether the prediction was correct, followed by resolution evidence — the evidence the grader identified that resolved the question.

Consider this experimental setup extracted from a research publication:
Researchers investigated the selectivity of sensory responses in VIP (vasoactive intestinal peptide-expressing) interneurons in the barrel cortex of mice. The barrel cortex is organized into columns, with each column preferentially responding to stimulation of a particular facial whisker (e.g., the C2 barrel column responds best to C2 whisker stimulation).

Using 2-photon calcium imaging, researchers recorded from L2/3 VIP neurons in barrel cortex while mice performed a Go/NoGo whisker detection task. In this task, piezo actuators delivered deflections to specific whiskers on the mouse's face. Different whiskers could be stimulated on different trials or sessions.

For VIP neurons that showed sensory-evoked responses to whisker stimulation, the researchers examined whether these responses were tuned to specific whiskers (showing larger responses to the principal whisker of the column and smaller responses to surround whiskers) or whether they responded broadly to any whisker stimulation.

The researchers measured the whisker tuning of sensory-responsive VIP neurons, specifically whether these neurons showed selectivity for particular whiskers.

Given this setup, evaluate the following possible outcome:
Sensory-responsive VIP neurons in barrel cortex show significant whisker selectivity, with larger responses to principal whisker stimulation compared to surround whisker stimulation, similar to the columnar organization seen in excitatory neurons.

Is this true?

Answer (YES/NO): YES